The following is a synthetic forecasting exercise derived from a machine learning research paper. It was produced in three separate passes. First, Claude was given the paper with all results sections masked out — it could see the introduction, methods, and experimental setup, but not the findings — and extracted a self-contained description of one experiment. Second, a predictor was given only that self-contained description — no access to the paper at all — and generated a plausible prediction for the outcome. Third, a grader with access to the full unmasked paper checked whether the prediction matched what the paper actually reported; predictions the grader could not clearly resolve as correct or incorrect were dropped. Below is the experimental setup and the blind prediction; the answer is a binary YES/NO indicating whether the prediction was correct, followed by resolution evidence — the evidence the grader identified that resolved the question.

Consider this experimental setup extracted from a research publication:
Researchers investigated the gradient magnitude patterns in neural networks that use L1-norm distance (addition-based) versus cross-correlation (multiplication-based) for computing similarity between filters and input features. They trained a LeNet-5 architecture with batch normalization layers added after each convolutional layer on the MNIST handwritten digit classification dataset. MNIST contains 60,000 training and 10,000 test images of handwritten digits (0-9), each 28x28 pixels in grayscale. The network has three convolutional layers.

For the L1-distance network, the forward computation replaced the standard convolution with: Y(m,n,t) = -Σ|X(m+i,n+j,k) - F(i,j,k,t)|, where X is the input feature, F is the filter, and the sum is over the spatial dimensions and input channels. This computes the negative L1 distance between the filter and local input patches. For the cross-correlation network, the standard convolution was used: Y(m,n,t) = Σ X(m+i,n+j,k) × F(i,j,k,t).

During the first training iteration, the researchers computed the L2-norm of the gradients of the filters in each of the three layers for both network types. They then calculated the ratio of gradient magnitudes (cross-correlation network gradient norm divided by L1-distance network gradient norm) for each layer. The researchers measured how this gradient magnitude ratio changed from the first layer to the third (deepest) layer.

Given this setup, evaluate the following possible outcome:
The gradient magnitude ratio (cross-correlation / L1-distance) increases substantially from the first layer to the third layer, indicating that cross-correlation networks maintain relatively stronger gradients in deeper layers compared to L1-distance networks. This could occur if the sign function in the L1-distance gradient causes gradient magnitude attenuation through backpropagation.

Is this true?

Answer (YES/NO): NO